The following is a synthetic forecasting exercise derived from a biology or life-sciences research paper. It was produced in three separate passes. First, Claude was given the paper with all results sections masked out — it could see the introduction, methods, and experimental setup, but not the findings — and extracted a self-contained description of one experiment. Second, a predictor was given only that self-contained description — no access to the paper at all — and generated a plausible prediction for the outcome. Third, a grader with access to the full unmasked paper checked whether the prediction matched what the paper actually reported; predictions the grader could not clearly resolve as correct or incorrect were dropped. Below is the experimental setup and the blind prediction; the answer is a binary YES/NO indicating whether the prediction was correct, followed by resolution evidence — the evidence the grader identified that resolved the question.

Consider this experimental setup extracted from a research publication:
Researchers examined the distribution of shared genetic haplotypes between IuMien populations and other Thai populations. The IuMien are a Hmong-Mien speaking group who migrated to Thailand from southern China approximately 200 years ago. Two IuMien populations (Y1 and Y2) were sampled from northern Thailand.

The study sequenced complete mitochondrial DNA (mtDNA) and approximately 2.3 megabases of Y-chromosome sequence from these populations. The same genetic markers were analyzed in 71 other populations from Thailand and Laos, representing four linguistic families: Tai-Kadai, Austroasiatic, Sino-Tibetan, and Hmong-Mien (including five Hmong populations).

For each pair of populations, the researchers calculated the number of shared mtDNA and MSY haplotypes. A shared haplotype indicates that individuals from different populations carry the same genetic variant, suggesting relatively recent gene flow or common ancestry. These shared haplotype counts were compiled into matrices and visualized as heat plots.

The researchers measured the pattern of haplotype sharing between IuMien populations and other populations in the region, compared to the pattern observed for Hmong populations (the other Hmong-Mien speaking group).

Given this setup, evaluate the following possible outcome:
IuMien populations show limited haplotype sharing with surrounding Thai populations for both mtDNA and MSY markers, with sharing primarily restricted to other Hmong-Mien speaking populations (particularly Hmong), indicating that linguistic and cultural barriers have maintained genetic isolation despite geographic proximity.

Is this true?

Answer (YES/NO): NO